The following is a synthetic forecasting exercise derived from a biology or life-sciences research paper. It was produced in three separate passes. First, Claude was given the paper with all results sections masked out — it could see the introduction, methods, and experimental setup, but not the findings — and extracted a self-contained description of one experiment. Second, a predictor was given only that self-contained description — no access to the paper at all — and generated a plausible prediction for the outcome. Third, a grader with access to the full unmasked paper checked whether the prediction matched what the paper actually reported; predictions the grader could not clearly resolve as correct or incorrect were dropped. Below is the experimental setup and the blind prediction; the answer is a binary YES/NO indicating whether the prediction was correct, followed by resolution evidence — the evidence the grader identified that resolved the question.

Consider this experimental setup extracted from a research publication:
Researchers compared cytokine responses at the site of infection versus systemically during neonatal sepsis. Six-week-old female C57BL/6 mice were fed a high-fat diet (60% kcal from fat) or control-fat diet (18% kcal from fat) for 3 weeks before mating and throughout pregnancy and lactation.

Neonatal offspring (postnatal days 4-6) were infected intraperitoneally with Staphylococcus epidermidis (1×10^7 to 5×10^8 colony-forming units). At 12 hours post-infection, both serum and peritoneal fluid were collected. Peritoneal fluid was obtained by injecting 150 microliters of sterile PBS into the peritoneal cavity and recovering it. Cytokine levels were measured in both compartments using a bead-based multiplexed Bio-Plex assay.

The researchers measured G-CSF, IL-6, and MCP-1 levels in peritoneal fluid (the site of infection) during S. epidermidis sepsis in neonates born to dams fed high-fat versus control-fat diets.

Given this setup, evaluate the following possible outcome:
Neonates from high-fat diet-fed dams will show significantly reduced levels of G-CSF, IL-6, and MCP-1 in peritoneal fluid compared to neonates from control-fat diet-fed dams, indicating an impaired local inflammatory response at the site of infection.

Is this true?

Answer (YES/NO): YES